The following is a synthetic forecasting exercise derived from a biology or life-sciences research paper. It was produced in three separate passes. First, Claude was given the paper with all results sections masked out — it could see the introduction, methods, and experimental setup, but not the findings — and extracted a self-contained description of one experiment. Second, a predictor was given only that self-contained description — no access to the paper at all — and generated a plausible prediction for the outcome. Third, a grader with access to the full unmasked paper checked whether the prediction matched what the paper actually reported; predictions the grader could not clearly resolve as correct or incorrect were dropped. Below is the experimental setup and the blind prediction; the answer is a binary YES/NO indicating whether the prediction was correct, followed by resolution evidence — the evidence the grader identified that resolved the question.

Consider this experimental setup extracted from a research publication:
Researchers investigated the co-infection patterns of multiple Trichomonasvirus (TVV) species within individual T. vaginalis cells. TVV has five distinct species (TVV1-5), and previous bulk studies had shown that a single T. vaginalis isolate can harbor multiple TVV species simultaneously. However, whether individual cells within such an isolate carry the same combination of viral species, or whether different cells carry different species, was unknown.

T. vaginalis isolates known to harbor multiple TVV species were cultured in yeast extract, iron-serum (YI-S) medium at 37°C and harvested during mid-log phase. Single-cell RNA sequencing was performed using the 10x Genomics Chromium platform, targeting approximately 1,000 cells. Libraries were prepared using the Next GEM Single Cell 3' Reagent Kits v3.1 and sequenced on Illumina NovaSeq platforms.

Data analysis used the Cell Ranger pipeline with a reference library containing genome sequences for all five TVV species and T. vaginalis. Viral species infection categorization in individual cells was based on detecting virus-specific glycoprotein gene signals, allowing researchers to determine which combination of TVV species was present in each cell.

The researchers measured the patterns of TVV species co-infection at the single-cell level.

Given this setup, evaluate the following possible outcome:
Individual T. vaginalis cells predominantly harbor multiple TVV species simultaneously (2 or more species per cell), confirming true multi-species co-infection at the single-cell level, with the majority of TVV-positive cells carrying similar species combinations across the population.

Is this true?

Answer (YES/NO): NO